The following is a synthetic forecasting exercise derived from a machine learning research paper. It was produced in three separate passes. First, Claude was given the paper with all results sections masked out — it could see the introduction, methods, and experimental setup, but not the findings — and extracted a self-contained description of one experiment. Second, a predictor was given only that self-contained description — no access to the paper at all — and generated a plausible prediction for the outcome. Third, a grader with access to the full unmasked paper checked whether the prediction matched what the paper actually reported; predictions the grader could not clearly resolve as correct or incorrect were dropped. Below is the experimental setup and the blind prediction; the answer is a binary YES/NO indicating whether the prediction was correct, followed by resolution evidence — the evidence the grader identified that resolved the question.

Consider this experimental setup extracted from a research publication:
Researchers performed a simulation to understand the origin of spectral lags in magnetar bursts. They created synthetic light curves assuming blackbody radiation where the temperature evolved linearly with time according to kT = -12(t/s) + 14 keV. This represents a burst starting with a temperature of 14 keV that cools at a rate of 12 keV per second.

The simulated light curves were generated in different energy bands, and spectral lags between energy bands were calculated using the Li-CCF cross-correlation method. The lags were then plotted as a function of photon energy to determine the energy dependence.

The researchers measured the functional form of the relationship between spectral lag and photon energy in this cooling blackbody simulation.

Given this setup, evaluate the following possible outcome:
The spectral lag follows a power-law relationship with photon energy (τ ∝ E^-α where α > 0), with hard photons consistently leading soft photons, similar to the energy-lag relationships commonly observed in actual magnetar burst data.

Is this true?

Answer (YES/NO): NO